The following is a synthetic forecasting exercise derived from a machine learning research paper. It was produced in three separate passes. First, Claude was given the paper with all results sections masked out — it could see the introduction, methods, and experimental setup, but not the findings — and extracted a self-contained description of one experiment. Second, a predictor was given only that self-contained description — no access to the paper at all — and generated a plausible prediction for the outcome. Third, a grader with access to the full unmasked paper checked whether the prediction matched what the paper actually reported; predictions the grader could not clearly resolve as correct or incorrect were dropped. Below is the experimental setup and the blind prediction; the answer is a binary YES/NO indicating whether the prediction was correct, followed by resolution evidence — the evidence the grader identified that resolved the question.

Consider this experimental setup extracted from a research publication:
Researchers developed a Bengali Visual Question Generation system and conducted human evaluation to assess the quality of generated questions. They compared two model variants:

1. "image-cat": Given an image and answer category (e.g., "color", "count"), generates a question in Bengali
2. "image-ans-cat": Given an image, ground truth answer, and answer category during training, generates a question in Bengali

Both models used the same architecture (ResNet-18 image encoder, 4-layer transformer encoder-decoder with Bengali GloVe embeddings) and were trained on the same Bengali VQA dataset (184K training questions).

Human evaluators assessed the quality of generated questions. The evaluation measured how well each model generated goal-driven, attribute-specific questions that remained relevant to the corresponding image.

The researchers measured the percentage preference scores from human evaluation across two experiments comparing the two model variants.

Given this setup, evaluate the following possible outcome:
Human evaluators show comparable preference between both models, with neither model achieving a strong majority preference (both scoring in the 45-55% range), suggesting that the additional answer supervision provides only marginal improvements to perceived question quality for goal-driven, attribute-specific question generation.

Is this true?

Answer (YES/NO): NO